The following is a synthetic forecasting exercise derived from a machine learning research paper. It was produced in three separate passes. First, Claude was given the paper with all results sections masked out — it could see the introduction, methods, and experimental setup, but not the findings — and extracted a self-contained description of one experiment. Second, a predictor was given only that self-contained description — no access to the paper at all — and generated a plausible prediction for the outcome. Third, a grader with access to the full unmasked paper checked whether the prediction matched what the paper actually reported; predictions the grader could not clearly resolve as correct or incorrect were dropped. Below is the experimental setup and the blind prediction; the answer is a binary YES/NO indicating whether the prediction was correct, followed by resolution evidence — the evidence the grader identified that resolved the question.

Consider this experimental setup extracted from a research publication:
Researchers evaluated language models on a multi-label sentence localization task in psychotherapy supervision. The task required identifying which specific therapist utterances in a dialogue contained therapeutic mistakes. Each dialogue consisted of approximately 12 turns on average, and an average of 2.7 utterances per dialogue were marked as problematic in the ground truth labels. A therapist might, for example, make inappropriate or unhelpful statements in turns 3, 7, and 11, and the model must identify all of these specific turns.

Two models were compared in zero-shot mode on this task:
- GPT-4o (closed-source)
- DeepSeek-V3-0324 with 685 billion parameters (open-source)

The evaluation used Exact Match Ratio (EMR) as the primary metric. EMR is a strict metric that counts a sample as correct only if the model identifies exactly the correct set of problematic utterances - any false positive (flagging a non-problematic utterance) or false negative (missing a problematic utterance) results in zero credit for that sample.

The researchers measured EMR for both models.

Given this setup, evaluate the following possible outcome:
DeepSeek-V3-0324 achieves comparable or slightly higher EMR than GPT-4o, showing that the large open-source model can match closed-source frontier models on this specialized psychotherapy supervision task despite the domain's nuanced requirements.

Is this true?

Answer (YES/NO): NO